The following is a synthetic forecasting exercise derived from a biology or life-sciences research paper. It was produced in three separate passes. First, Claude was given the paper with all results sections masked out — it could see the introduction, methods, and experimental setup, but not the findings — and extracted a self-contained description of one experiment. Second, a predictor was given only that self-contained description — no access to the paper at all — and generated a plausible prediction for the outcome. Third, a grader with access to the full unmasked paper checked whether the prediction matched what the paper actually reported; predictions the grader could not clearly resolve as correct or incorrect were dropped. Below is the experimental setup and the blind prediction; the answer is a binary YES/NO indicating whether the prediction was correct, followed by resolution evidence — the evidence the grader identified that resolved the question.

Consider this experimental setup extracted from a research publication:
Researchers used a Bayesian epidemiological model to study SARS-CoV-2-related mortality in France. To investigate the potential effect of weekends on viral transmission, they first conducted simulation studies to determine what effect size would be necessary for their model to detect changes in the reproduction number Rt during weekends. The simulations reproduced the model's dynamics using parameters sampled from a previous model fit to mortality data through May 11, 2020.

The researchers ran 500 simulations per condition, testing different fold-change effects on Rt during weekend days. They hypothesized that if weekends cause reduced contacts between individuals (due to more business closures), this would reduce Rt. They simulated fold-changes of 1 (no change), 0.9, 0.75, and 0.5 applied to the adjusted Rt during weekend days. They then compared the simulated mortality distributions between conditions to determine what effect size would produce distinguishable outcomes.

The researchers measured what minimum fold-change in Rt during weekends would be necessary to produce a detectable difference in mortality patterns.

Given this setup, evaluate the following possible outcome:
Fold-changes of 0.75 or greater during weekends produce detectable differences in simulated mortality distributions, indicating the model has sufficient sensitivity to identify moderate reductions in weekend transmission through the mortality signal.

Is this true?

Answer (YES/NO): NO